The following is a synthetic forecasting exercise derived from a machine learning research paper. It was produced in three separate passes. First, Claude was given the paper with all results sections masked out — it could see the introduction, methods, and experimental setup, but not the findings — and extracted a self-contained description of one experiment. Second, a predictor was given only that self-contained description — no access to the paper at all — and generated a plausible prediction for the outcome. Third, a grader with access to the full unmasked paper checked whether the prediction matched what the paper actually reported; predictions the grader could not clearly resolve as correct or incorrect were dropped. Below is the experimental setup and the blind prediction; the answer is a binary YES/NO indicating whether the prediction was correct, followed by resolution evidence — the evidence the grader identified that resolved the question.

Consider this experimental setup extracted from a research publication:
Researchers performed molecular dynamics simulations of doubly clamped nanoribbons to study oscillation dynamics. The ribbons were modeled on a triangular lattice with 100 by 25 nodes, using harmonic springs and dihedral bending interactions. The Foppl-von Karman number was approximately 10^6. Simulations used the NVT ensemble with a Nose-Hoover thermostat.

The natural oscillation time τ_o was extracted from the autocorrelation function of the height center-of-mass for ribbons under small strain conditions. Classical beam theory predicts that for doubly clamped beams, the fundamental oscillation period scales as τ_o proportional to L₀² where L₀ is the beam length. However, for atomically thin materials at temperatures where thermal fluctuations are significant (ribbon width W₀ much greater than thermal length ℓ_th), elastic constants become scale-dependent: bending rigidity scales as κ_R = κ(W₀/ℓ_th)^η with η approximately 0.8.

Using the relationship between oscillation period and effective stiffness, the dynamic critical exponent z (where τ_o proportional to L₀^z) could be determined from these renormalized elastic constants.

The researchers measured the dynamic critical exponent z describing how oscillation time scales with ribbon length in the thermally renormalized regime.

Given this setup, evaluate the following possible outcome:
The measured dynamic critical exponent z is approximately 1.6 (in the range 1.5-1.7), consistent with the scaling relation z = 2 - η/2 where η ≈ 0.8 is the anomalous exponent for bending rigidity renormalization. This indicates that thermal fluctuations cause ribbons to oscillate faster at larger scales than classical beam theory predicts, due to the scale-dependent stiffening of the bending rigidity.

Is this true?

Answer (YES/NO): YES